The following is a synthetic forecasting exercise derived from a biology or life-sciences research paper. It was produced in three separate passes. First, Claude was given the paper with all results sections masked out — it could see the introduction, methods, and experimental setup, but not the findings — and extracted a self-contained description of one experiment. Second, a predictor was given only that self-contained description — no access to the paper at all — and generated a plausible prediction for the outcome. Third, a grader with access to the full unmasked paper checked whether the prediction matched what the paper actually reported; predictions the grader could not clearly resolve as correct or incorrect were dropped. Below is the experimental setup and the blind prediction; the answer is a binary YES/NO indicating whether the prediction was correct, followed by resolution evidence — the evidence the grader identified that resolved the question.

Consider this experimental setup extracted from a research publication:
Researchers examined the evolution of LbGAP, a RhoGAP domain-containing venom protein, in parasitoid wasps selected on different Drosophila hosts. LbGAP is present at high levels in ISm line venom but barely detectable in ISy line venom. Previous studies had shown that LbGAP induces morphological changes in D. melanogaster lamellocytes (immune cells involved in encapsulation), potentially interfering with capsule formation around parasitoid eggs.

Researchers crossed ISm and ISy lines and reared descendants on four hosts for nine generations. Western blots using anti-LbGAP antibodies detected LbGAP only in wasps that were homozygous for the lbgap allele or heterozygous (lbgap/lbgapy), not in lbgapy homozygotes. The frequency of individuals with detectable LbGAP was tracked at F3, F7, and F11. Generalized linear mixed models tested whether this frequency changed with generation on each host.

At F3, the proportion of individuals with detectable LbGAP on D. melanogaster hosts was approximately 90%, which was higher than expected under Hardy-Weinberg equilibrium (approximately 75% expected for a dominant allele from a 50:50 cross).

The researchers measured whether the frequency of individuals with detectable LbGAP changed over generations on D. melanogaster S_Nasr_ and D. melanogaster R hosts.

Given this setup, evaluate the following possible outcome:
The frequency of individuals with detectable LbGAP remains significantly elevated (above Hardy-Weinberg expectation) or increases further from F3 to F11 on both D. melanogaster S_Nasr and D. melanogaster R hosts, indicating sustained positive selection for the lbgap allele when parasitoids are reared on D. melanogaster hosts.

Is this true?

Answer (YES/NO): NO